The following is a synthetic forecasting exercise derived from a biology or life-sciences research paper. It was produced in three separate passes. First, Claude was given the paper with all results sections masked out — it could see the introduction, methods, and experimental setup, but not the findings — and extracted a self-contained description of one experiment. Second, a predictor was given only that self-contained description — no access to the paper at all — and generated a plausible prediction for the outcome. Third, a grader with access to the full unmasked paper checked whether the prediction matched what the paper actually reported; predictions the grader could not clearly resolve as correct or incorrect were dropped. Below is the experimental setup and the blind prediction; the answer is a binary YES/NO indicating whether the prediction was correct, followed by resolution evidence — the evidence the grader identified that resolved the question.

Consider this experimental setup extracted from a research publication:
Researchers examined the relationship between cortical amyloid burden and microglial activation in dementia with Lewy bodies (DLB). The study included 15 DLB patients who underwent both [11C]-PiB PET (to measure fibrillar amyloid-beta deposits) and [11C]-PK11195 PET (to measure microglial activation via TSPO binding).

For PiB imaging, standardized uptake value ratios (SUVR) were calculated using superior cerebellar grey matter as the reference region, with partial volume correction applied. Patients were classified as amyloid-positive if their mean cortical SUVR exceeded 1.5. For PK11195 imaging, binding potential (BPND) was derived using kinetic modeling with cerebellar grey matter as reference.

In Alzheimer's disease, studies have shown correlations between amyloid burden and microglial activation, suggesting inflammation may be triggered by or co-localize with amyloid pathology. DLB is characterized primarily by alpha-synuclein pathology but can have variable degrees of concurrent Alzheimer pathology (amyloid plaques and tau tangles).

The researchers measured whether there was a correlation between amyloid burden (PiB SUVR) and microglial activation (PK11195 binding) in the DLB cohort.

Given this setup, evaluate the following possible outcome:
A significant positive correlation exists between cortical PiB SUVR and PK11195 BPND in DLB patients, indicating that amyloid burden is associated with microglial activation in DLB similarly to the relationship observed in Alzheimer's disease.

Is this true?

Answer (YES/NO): NO